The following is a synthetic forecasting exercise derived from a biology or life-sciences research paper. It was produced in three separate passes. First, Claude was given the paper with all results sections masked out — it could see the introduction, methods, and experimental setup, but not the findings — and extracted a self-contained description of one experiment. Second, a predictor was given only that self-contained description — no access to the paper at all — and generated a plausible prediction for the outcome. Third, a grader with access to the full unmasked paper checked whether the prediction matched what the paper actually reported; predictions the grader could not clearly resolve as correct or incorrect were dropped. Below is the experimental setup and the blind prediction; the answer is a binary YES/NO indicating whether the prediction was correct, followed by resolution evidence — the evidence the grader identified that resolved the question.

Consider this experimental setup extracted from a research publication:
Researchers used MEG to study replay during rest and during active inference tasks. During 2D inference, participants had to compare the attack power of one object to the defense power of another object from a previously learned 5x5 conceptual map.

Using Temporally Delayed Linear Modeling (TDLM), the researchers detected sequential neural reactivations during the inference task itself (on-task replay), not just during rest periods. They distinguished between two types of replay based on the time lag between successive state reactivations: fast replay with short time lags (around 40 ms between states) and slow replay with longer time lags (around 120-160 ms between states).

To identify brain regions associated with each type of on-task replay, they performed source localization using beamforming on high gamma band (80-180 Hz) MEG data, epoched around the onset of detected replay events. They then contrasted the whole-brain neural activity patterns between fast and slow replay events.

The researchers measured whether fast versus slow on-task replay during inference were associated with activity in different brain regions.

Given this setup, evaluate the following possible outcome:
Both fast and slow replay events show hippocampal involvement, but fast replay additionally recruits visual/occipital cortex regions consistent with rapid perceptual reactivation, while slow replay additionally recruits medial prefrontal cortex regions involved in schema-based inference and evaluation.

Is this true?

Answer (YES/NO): NO